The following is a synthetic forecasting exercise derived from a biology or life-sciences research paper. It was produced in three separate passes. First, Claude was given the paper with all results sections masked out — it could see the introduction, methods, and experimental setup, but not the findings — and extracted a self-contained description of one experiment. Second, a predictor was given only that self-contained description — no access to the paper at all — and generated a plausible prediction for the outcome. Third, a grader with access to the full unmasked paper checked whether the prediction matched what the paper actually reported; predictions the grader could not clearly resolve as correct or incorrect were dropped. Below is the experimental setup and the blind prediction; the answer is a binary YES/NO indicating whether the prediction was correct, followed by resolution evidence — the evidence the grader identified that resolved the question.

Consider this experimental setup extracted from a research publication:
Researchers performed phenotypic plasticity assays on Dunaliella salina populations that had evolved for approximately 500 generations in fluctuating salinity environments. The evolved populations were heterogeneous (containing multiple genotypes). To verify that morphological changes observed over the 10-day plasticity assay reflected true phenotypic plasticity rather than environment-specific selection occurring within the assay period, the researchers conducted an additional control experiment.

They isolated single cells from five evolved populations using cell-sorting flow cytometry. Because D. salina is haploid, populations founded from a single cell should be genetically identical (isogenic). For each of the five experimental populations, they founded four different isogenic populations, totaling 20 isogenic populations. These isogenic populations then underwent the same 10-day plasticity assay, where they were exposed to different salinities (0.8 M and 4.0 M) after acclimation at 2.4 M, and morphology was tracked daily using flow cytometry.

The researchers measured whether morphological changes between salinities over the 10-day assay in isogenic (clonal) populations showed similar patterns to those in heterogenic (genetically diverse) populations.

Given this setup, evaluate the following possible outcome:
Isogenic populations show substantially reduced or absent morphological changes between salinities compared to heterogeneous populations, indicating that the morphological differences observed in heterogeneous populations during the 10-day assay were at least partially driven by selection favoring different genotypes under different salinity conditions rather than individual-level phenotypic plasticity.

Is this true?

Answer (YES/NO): NO